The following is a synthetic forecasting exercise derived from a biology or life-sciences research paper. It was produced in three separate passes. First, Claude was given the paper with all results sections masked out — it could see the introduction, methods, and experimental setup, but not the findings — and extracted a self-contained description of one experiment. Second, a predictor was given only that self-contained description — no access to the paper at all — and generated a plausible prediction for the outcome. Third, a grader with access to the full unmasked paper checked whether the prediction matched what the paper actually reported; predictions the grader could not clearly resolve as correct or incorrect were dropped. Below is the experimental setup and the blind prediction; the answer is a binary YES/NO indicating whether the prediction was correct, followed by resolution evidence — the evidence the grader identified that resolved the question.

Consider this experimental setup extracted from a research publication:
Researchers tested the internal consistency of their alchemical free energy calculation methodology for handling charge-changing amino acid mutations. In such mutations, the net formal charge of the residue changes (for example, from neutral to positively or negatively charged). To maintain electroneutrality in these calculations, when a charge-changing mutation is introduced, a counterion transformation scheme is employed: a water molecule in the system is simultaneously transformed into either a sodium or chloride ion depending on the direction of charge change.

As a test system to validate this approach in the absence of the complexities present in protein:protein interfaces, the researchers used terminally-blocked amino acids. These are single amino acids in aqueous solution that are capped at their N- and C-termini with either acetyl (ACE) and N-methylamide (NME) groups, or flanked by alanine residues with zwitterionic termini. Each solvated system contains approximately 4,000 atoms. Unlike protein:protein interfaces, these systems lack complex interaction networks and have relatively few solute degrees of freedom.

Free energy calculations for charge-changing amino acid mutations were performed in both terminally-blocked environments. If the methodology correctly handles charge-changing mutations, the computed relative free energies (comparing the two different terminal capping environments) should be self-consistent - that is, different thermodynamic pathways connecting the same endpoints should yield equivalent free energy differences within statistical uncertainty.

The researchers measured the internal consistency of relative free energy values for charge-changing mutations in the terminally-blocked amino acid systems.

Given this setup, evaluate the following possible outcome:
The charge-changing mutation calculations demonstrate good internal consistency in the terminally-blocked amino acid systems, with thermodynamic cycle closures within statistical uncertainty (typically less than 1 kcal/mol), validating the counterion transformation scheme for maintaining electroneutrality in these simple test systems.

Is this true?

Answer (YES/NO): YES